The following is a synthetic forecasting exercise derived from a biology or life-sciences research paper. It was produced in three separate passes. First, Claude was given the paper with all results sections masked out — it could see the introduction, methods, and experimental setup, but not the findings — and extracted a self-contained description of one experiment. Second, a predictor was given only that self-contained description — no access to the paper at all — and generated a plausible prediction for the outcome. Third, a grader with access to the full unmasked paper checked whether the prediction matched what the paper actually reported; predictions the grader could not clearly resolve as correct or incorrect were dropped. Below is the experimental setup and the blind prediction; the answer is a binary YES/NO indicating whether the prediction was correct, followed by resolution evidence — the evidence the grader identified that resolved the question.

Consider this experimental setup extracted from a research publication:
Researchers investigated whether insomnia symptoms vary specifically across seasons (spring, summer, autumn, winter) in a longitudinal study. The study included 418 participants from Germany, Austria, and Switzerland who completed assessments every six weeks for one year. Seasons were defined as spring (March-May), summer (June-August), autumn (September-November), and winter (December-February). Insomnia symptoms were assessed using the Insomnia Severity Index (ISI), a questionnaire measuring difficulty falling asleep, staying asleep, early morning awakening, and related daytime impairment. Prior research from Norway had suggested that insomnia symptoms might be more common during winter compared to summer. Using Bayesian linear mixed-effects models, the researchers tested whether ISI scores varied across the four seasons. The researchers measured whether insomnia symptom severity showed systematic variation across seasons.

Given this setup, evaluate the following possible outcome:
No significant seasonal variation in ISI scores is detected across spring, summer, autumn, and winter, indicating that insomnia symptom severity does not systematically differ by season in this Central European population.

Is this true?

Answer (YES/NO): YES